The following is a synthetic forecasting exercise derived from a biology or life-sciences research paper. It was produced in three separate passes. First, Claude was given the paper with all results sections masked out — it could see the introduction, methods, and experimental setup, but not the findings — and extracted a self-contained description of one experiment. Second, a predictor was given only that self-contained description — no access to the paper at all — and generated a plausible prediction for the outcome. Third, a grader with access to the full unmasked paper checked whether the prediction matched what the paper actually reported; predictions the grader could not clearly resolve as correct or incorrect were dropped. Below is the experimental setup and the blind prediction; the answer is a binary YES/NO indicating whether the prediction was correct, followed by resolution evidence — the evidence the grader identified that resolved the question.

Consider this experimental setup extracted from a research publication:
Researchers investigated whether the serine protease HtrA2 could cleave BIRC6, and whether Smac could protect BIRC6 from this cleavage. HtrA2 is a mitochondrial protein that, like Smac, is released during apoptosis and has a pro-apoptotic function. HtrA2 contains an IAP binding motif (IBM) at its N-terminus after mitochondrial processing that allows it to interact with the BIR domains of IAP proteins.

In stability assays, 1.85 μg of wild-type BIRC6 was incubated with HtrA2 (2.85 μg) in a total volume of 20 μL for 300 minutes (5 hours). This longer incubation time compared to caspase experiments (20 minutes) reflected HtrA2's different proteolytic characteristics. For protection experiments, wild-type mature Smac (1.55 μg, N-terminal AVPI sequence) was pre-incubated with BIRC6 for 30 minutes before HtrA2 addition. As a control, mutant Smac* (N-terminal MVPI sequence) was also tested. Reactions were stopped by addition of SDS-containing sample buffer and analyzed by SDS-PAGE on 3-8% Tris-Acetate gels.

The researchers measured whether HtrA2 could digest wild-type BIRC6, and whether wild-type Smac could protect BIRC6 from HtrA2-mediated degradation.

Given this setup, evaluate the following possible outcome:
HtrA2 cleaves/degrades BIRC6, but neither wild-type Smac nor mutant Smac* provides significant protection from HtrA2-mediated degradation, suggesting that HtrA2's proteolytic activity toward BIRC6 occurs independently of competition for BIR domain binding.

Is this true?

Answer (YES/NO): NO